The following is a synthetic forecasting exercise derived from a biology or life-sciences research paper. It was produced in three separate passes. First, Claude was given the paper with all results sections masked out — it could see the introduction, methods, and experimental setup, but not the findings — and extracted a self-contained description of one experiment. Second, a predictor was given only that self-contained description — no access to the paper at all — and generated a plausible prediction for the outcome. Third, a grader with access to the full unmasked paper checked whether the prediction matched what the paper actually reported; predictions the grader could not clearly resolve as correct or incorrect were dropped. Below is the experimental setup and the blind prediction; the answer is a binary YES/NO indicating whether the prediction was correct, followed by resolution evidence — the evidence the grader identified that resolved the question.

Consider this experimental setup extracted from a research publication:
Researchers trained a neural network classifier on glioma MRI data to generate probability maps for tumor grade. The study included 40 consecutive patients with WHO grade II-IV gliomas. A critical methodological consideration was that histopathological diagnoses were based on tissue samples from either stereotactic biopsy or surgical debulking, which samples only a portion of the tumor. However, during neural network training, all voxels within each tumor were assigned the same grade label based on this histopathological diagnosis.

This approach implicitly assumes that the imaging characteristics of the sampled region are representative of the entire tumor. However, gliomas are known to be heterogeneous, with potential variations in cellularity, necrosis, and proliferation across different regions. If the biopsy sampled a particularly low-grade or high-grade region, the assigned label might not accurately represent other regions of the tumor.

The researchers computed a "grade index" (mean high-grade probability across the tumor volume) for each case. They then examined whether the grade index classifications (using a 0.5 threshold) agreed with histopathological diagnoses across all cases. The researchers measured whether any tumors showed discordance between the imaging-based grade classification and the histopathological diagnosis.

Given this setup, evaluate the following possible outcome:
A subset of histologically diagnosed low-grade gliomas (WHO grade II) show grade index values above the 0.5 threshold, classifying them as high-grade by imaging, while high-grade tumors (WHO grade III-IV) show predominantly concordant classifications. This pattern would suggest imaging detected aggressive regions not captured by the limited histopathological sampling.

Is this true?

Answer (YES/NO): NO